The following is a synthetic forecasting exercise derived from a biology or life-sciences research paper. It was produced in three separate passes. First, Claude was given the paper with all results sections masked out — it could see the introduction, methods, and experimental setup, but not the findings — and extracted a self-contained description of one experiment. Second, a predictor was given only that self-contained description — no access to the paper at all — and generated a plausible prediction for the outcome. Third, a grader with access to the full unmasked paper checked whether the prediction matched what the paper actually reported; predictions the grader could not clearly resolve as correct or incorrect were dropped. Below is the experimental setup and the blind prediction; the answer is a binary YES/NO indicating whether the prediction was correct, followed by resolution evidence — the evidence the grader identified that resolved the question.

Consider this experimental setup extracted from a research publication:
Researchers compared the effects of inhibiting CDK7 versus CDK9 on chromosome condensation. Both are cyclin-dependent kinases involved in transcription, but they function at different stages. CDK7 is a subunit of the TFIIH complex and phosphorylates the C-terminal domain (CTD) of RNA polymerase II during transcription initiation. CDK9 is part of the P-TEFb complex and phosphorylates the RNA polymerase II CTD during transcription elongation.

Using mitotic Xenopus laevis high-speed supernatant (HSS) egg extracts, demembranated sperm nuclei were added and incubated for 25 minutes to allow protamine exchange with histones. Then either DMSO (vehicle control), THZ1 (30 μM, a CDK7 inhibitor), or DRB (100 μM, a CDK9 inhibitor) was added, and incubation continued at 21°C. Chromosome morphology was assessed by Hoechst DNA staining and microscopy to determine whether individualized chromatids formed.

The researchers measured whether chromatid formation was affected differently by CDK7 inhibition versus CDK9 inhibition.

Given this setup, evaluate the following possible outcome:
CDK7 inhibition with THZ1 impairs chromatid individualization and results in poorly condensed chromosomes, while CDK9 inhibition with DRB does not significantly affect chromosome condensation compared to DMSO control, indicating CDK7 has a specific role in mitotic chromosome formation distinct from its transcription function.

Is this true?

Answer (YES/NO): NO